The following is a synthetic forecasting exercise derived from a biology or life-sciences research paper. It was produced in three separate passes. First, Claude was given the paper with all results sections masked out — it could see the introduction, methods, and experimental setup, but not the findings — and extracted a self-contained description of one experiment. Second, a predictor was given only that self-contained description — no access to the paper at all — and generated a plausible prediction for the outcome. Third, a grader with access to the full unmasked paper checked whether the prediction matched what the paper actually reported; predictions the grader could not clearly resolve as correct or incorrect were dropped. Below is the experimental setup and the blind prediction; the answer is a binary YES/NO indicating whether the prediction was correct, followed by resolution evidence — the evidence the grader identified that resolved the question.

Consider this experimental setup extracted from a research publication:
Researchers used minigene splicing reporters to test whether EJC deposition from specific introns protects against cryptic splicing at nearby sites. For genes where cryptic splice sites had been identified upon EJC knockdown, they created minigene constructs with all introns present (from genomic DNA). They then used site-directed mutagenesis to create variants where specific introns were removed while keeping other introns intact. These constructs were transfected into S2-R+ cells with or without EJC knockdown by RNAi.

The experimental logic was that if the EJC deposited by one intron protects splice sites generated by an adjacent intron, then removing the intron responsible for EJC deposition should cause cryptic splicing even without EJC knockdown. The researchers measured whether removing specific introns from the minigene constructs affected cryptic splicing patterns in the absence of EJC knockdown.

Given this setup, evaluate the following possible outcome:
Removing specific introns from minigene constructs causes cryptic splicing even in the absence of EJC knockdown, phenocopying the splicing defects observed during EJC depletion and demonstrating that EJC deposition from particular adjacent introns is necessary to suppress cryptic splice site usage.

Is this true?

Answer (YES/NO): YES